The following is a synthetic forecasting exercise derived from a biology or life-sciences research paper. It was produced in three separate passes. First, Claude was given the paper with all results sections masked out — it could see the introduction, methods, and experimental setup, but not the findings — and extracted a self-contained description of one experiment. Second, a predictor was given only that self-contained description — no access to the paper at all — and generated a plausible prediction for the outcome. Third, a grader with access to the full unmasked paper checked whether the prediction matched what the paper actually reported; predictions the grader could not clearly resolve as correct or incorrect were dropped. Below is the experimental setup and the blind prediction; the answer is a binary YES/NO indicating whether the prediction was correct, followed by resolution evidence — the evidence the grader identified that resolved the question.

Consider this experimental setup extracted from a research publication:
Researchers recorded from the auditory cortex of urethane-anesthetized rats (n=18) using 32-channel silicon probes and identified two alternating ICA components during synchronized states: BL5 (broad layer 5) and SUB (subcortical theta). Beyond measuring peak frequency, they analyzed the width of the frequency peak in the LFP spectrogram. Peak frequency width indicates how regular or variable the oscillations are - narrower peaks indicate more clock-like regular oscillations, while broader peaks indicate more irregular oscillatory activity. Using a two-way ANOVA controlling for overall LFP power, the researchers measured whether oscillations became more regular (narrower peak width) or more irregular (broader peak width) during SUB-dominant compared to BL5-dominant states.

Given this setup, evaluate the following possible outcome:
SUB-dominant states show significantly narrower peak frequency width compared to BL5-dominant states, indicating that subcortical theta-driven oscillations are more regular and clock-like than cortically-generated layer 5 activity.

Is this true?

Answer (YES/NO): YES